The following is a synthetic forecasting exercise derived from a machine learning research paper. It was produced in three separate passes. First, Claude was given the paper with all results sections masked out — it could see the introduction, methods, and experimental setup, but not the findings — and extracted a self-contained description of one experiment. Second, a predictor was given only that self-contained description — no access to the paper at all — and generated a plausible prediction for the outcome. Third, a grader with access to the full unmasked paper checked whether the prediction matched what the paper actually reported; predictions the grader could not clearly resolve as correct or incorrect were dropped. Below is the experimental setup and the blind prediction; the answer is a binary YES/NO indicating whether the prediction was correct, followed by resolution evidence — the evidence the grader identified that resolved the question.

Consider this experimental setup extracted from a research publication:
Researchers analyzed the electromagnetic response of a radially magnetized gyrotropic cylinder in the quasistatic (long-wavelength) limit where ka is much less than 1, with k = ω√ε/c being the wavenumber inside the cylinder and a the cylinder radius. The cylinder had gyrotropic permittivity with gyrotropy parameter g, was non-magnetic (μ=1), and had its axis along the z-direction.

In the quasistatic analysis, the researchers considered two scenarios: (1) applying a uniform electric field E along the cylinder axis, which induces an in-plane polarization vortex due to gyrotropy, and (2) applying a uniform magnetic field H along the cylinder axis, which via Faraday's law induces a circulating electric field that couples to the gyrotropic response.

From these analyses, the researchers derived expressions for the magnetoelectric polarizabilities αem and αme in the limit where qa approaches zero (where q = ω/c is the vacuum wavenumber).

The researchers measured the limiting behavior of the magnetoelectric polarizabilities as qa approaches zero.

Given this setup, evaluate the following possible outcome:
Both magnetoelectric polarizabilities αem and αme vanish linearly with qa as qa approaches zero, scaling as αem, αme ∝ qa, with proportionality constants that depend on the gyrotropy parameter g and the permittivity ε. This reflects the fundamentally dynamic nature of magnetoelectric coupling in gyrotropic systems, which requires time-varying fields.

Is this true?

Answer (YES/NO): NO